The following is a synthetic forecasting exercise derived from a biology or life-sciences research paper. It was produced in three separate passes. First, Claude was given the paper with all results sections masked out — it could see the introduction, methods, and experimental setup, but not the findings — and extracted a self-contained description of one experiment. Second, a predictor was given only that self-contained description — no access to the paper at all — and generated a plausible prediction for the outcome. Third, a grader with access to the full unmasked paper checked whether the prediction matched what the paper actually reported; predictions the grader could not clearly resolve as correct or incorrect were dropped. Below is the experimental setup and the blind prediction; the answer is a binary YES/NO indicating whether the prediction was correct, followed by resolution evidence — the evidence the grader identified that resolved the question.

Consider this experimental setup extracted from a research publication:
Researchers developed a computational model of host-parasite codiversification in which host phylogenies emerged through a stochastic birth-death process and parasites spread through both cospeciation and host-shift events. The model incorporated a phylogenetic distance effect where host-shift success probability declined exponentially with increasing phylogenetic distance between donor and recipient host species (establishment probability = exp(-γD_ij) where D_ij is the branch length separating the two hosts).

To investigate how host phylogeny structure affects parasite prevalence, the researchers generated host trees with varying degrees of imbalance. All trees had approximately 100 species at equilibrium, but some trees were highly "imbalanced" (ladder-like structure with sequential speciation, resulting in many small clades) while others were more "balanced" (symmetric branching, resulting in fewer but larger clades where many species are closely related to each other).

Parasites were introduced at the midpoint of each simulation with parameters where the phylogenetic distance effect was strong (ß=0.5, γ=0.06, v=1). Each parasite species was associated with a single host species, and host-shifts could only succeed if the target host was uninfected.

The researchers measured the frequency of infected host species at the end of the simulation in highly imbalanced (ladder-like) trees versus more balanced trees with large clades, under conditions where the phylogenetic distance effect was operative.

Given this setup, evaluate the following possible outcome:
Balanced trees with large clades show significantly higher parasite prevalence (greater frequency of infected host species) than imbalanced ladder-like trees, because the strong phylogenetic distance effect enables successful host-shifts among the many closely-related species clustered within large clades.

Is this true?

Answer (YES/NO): YES